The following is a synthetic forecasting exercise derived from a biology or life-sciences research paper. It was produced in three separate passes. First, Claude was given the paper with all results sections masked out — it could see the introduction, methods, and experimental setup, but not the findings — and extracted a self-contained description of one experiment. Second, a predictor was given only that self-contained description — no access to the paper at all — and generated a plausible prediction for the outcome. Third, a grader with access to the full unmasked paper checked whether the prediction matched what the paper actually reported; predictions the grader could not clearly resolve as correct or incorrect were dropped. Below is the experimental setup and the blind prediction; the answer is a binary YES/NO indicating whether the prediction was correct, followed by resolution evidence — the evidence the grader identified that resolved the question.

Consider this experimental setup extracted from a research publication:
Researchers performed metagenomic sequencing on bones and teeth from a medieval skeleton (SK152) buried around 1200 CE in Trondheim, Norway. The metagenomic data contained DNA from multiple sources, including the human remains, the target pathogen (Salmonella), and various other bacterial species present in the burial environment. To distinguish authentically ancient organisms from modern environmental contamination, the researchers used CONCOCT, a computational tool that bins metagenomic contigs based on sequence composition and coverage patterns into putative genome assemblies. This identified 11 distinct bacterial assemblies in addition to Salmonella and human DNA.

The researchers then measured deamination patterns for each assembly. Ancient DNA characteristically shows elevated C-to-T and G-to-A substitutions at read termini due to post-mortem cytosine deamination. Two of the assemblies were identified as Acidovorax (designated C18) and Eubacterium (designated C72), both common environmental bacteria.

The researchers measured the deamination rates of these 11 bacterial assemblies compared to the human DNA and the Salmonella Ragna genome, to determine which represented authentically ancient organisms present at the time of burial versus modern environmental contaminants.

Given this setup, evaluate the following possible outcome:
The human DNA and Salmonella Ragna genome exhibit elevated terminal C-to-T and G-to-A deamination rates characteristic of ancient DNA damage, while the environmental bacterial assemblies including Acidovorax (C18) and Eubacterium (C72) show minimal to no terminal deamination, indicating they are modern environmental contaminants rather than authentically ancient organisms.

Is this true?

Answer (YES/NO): NO